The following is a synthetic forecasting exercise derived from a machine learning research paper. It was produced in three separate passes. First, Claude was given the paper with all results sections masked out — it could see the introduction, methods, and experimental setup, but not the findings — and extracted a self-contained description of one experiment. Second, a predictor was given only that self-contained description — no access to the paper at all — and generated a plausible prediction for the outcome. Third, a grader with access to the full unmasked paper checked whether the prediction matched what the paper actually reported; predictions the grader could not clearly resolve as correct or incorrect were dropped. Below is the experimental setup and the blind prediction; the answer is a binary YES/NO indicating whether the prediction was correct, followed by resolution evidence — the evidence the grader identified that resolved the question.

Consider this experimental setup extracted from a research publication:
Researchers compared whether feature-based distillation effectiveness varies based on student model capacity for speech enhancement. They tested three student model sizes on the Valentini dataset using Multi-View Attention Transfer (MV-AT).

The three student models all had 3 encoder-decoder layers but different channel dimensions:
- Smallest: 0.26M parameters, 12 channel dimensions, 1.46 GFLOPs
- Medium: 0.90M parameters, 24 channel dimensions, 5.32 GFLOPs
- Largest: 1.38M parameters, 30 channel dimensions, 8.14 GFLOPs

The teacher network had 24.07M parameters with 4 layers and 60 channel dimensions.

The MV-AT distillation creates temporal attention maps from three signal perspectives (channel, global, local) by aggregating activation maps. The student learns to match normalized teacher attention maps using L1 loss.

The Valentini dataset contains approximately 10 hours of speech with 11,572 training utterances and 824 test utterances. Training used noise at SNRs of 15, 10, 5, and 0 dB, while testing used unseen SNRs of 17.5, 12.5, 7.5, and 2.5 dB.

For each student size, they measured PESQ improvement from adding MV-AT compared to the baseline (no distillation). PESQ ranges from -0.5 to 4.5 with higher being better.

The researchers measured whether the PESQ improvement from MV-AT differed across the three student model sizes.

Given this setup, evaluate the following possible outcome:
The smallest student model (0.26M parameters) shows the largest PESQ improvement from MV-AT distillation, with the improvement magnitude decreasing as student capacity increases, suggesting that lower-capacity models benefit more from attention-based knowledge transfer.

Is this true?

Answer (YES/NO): NO